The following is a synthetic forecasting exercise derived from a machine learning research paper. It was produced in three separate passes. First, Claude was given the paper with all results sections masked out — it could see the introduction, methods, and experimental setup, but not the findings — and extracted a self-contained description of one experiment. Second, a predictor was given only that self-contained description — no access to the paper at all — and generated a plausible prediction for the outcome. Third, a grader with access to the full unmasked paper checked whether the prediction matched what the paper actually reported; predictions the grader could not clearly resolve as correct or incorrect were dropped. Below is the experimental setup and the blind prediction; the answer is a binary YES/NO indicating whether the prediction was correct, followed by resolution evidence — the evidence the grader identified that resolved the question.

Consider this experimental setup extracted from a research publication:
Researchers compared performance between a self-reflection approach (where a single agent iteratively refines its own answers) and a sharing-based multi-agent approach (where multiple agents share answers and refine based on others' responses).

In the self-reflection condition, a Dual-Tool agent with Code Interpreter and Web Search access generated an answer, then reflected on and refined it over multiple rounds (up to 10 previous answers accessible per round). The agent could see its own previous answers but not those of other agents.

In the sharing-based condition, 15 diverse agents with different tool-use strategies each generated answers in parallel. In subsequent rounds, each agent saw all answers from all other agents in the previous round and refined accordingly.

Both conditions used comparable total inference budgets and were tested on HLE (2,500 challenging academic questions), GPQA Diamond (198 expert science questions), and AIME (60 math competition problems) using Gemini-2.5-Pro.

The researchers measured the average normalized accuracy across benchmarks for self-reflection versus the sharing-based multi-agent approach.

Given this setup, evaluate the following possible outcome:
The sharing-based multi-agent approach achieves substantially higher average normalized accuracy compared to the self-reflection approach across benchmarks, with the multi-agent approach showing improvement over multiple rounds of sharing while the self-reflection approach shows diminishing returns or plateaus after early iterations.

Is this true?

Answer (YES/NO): YES